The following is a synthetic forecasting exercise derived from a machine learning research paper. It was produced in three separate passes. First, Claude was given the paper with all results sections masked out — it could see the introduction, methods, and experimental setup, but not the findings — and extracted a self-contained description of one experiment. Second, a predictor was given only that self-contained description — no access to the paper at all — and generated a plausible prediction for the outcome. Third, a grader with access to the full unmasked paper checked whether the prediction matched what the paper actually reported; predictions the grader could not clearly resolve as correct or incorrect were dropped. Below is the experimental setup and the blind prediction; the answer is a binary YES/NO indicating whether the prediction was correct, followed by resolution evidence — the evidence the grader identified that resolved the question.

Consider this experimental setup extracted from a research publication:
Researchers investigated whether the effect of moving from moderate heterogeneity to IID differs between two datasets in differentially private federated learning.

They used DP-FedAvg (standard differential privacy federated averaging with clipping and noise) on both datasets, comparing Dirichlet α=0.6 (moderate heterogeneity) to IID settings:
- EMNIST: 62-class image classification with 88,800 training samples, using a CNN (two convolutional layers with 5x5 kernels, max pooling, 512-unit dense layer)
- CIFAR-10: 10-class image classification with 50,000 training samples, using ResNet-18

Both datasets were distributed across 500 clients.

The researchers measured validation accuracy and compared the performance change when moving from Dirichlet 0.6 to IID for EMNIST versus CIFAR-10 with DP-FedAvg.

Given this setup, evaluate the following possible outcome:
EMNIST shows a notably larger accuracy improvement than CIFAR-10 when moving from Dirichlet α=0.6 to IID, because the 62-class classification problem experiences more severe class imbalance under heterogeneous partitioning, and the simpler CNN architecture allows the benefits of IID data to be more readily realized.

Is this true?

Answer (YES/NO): NO